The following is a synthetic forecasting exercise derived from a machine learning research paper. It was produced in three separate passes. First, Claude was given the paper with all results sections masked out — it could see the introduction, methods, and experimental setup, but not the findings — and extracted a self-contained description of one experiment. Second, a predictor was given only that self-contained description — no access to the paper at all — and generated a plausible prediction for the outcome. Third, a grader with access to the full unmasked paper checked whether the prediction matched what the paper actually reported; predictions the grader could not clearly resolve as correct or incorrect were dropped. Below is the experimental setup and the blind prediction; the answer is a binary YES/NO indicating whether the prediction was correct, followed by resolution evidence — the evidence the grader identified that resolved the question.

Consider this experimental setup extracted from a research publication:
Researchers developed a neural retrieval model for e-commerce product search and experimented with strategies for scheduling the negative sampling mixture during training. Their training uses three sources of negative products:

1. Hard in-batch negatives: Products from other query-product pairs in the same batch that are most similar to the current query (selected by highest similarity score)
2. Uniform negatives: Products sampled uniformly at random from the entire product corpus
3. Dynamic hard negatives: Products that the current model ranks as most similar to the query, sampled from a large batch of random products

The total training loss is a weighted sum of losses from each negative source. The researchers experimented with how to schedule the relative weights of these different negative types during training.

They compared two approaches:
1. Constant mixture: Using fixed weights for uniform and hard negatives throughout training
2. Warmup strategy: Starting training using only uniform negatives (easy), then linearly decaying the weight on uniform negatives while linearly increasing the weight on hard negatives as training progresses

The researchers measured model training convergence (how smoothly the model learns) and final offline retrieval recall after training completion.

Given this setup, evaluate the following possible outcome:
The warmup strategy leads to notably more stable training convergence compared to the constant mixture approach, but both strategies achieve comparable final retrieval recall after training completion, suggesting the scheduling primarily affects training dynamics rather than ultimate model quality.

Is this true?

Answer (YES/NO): NO